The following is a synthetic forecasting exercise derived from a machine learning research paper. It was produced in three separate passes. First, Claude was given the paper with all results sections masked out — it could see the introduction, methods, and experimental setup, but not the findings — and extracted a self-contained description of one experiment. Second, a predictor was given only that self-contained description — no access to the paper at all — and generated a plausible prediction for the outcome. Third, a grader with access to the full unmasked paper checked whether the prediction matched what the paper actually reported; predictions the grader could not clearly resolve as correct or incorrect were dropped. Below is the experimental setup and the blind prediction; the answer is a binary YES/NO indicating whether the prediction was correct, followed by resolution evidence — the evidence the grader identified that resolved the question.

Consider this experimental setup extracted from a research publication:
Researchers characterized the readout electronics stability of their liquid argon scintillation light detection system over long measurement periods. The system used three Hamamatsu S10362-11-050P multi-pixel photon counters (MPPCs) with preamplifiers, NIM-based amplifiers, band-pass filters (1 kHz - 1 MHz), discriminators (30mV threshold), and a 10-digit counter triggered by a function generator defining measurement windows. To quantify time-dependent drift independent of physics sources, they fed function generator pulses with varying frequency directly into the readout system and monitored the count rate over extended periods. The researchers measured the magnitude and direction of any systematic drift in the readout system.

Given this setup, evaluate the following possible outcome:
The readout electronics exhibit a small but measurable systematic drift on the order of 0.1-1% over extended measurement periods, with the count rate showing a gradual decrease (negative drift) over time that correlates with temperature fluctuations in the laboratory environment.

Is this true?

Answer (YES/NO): NO